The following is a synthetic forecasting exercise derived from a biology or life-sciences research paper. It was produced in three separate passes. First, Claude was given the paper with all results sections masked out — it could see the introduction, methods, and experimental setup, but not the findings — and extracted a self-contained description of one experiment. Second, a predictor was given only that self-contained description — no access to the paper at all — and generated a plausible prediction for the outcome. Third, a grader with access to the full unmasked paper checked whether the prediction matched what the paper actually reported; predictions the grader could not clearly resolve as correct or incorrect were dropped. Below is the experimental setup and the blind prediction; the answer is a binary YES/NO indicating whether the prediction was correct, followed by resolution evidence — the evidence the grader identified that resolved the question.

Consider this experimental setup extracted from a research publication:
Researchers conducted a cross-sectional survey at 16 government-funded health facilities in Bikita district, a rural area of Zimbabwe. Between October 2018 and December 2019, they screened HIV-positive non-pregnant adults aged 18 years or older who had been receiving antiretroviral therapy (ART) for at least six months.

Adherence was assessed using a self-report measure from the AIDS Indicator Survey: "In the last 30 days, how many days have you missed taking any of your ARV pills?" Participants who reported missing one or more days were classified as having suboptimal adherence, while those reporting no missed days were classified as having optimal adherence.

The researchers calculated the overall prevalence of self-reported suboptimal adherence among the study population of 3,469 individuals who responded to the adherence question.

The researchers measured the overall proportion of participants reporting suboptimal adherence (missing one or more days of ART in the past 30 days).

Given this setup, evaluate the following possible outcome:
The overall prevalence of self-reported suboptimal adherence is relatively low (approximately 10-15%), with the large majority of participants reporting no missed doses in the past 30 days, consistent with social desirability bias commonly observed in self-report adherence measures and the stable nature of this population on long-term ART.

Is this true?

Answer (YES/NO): NO